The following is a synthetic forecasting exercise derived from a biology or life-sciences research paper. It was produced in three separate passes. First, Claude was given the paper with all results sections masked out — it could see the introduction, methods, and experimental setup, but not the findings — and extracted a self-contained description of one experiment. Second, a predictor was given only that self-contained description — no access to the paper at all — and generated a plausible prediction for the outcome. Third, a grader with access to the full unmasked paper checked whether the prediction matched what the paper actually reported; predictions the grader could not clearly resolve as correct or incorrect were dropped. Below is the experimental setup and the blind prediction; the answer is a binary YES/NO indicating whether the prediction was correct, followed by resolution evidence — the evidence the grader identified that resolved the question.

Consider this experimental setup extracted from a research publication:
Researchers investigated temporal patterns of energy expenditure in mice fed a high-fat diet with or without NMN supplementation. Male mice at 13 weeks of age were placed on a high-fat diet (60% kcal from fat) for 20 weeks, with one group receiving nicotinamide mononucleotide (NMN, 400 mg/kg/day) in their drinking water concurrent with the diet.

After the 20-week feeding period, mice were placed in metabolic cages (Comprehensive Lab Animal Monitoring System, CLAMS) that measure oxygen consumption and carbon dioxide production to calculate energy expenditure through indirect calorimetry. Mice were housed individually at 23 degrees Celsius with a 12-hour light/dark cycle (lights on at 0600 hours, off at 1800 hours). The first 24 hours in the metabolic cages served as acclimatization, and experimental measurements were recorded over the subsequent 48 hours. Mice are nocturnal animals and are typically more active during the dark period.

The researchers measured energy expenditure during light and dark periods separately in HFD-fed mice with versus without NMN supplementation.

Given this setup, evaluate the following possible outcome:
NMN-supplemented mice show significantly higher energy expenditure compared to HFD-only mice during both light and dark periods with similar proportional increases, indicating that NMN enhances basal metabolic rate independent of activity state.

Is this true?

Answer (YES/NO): NO